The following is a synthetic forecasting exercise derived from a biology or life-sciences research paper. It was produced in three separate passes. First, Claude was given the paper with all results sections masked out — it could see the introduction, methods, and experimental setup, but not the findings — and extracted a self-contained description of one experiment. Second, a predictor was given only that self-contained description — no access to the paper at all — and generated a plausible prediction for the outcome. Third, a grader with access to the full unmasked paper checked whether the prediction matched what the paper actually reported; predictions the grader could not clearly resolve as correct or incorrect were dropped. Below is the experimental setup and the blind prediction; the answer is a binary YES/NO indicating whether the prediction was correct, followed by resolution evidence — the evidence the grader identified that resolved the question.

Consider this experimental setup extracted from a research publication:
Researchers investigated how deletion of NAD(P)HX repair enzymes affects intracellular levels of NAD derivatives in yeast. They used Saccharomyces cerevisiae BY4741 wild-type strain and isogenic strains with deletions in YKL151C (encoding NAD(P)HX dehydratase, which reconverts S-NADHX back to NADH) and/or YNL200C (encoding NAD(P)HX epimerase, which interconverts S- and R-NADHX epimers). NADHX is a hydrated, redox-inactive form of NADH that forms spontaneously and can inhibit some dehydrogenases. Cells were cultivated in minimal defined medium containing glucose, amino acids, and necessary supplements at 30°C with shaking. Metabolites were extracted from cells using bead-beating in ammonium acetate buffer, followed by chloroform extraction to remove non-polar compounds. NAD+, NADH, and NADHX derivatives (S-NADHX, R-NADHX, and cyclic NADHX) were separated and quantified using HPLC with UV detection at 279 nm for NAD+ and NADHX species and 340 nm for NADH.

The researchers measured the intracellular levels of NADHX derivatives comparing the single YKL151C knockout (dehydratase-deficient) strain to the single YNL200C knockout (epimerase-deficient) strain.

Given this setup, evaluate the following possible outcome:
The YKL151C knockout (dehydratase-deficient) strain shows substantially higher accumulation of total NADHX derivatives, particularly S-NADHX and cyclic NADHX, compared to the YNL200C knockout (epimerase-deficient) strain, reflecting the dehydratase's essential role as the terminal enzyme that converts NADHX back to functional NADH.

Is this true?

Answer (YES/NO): YES